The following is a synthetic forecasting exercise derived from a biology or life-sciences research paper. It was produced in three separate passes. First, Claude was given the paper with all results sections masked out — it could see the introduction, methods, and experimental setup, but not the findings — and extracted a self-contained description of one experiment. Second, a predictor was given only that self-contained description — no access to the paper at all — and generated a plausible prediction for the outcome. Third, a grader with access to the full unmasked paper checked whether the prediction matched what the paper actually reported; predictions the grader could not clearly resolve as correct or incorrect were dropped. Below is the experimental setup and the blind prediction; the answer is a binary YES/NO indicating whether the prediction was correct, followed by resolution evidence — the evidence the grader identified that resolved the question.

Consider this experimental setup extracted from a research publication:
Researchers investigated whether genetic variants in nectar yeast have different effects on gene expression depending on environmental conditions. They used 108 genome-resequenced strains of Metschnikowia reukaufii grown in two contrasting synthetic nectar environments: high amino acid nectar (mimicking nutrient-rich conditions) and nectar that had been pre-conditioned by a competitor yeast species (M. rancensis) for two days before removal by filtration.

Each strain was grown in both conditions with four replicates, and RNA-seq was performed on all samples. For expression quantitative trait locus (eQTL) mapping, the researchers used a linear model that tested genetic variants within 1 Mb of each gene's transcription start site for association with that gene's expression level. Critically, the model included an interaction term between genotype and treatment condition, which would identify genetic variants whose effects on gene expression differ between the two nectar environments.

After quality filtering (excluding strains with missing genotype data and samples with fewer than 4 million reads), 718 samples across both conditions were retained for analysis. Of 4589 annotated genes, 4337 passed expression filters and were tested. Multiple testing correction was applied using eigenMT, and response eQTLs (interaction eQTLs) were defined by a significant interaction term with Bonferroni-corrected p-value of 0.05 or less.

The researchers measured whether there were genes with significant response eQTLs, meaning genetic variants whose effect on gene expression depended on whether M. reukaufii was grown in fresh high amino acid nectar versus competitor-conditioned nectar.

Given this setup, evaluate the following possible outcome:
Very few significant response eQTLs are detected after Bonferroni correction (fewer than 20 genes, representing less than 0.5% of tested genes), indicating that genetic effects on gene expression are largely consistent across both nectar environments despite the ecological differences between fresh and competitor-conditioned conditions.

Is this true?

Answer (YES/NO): NO